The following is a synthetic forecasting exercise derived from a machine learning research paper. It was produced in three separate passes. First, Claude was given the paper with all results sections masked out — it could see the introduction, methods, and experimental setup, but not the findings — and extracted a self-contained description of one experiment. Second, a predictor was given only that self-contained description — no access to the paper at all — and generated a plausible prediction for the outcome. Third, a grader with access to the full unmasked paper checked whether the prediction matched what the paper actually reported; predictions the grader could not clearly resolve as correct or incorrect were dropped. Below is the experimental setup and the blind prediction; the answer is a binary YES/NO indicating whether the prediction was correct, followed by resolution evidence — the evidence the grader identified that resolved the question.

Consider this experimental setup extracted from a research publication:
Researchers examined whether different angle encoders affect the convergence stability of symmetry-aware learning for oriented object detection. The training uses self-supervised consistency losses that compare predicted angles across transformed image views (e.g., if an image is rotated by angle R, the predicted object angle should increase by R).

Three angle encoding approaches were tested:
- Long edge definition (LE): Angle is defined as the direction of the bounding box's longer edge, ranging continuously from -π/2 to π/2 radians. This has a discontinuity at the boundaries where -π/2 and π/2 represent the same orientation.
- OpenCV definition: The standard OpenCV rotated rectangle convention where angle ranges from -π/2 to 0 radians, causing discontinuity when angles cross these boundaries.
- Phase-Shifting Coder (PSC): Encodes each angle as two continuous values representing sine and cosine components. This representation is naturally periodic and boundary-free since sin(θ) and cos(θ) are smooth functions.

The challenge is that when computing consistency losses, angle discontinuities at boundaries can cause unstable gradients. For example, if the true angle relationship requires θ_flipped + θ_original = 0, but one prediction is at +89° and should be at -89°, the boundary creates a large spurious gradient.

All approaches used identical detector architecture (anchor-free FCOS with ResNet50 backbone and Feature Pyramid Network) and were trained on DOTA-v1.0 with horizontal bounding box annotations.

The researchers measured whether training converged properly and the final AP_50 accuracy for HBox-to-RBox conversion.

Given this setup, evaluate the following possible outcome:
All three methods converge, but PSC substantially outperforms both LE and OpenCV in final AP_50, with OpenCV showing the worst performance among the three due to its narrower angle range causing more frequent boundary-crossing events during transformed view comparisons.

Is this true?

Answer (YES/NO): NO